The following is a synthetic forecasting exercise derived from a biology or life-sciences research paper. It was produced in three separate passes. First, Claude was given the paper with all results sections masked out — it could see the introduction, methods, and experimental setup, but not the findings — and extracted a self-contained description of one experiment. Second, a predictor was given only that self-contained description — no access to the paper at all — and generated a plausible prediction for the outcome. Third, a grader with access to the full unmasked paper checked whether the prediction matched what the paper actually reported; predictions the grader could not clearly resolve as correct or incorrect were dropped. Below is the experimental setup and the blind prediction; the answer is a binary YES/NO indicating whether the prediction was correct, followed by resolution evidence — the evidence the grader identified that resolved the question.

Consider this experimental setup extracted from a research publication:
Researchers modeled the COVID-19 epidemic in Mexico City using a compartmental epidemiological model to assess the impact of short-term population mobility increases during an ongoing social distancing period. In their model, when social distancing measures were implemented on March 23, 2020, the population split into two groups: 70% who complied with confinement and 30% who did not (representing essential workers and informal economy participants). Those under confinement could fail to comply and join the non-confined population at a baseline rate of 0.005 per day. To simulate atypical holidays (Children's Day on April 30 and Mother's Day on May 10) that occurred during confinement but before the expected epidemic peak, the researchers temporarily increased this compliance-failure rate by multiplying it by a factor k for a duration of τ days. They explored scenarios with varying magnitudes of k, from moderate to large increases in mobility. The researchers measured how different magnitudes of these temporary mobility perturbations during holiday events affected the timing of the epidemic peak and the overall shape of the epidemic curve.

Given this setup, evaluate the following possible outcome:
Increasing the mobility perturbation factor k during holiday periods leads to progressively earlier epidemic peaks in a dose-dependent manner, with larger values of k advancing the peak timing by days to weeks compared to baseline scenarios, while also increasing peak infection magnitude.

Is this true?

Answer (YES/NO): NO